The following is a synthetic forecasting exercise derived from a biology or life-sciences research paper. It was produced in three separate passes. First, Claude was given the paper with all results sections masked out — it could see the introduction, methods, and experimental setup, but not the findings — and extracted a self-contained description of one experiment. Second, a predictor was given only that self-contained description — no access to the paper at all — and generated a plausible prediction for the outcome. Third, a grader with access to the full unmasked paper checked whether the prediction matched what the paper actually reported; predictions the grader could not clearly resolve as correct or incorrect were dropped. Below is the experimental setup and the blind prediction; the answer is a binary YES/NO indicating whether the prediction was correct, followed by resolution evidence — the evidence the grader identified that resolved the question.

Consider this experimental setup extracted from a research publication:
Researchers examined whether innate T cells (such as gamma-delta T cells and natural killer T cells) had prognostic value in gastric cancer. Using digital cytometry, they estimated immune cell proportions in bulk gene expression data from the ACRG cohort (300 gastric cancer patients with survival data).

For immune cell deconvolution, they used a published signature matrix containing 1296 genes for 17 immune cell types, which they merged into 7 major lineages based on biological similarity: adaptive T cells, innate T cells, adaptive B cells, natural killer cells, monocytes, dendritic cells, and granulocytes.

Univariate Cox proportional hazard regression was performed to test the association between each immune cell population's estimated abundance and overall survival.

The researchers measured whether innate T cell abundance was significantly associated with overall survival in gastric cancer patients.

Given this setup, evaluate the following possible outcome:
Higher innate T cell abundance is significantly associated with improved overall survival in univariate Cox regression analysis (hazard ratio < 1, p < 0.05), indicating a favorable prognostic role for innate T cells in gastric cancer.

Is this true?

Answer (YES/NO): NO